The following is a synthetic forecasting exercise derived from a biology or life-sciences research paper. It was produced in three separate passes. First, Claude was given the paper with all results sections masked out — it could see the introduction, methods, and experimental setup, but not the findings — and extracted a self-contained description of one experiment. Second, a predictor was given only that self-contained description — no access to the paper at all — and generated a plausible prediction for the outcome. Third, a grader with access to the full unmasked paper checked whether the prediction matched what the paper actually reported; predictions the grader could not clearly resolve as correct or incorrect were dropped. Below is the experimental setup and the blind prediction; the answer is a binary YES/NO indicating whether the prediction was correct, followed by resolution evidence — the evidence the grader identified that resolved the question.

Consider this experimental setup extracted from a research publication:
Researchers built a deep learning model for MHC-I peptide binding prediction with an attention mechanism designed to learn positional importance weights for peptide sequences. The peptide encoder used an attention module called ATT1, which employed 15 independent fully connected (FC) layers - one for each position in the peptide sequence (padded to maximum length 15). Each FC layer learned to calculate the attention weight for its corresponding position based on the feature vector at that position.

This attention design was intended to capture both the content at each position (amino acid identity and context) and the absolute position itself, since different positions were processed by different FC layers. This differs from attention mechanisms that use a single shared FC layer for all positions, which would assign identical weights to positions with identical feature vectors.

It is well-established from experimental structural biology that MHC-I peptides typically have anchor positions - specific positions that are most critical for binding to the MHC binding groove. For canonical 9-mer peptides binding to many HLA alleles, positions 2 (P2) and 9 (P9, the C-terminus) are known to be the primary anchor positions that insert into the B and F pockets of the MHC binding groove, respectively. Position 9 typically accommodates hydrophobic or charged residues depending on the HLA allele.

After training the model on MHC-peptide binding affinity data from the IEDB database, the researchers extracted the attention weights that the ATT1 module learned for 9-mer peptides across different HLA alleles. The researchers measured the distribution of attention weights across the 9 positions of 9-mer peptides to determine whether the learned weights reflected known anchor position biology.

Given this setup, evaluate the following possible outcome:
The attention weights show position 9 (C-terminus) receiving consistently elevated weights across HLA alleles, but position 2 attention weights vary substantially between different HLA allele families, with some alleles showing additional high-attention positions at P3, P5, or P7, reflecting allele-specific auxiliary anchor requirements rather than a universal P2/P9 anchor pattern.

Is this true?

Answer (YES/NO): NO